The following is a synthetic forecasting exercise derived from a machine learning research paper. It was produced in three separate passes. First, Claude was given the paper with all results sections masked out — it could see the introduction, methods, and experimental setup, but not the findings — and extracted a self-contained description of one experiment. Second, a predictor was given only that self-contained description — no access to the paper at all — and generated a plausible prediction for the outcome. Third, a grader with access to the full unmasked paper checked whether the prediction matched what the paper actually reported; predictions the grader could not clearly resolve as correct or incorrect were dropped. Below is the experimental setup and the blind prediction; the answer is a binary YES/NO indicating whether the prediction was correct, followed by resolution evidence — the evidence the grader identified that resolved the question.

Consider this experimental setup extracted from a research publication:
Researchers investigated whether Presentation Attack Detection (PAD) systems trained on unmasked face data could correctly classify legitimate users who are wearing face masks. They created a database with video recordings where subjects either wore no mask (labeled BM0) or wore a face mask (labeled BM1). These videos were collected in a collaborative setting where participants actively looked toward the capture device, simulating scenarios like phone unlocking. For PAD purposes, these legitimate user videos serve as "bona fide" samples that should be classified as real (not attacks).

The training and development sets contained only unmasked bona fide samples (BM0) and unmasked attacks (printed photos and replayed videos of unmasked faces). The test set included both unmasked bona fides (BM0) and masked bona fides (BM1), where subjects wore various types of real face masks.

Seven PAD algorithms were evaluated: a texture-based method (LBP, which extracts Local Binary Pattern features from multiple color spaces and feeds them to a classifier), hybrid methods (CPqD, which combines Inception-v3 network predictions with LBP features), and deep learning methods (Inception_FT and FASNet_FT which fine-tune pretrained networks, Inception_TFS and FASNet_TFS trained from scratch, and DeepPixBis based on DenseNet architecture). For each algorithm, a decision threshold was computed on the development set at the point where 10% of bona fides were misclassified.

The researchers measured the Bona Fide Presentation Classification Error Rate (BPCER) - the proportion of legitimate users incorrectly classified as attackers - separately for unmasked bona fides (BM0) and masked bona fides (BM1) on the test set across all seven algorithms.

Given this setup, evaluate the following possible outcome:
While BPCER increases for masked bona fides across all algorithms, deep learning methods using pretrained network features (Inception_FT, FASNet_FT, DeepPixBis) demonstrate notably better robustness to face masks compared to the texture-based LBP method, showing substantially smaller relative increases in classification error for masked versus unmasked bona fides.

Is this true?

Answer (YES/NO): NO